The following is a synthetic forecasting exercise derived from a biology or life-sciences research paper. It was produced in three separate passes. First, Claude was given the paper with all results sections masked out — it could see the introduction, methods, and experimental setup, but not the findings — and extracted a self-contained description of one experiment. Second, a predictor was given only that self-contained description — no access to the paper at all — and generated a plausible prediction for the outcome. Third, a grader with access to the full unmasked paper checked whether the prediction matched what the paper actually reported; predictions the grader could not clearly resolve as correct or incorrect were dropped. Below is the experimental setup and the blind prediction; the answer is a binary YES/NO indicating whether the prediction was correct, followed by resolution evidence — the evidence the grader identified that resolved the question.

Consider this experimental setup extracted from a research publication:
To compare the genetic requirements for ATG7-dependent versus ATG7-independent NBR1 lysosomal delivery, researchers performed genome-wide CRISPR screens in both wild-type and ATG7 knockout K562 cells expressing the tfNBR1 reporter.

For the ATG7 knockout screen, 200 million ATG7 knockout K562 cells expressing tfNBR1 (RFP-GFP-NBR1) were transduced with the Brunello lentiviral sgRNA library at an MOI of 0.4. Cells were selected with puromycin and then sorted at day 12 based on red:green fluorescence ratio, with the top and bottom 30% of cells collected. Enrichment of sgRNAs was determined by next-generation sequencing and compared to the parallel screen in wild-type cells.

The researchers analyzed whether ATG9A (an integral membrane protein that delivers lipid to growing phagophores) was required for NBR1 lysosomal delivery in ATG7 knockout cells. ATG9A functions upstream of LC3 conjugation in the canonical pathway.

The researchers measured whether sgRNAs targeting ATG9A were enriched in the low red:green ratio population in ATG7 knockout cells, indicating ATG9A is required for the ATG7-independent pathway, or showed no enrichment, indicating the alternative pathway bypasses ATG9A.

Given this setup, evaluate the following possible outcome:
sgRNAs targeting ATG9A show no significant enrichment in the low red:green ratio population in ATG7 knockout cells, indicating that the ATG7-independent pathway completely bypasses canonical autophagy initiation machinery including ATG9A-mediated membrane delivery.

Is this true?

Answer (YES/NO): NO